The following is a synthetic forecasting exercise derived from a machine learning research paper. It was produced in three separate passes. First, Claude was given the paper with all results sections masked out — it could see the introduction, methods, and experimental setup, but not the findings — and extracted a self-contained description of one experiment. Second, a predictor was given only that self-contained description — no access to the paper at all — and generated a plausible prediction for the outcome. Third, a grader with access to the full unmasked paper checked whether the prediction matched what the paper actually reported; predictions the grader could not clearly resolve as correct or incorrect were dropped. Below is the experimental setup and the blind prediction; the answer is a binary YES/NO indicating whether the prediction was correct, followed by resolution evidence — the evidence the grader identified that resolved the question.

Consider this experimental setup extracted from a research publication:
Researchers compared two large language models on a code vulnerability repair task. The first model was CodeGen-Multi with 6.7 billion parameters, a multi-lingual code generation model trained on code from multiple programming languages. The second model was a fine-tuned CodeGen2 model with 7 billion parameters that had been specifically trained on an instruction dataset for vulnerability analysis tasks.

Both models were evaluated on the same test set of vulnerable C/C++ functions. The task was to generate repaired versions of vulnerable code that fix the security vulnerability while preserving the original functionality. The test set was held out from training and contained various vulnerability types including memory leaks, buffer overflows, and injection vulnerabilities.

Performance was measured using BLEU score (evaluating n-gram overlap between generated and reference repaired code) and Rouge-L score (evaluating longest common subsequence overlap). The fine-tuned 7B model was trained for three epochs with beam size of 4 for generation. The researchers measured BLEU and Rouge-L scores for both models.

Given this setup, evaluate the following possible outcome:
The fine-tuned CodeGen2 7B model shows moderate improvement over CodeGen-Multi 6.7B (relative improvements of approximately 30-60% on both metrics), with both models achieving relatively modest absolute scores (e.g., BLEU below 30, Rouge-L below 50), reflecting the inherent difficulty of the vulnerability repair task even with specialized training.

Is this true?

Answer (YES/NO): NO